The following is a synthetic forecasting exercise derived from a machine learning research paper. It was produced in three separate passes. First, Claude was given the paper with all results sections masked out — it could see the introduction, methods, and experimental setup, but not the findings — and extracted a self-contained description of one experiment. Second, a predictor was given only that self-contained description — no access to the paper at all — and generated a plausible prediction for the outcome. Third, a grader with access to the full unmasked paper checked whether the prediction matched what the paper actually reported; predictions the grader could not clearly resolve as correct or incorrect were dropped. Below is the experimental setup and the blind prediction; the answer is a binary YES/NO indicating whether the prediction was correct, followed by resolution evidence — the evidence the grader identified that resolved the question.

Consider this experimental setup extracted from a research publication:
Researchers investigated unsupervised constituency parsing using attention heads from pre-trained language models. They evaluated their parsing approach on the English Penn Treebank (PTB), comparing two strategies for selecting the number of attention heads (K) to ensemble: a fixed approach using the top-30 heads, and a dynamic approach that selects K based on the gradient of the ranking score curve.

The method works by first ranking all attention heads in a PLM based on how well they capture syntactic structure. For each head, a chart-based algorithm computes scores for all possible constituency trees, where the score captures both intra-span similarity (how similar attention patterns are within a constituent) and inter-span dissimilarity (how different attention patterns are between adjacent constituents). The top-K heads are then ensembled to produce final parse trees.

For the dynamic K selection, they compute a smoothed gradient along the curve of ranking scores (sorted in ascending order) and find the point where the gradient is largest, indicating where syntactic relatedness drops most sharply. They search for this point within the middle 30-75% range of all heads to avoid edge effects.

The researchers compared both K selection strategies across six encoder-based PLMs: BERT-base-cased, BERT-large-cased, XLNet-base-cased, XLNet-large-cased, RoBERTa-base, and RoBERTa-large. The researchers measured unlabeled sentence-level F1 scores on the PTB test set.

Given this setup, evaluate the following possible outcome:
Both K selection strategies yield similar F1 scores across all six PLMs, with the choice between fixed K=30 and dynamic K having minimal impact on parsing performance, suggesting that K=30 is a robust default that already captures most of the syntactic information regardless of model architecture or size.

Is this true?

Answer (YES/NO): NO